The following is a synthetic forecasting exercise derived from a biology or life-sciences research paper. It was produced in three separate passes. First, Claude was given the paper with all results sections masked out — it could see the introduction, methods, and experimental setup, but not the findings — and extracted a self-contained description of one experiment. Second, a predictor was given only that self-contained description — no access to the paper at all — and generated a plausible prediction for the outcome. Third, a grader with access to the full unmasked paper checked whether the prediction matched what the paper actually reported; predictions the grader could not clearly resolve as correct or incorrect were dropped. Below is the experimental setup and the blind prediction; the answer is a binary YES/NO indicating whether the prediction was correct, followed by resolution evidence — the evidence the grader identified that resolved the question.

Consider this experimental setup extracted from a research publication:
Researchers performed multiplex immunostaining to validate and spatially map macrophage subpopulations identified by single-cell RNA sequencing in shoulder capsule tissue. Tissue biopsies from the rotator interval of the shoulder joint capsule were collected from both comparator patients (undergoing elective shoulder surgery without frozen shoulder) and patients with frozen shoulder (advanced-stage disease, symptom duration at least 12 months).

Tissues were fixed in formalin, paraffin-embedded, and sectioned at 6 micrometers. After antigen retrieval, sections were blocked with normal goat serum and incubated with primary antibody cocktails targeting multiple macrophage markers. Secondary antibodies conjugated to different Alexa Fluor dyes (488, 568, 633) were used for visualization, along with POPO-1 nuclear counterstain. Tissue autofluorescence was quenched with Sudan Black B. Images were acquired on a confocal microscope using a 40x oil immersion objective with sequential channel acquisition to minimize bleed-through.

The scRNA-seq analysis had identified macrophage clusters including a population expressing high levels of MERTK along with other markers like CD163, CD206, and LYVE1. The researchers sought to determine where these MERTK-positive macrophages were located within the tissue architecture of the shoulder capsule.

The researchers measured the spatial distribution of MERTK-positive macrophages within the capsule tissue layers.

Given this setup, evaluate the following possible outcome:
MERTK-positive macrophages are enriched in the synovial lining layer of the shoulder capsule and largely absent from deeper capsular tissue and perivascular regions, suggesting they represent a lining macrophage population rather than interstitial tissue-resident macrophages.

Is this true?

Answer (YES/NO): YES